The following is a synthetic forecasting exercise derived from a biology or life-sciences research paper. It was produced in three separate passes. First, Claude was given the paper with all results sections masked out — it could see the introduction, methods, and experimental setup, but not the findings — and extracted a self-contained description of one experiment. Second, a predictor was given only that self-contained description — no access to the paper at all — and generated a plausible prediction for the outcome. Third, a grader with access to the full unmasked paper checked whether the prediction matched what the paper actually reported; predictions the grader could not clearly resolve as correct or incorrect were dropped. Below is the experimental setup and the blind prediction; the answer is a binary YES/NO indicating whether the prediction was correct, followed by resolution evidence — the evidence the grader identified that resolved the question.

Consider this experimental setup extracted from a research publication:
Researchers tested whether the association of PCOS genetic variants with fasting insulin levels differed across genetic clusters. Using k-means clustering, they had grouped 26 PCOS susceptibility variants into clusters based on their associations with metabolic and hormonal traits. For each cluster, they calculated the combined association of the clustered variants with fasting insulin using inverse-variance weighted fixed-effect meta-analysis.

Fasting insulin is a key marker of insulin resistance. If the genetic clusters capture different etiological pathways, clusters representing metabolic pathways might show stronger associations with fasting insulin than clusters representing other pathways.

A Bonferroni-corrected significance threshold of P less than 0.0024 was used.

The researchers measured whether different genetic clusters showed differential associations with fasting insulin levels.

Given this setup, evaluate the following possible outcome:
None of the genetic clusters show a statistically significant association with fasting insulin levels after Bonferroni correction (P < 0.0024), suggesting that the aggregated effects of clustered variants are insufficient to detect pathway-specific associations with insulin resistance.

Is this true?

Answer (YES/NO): NO